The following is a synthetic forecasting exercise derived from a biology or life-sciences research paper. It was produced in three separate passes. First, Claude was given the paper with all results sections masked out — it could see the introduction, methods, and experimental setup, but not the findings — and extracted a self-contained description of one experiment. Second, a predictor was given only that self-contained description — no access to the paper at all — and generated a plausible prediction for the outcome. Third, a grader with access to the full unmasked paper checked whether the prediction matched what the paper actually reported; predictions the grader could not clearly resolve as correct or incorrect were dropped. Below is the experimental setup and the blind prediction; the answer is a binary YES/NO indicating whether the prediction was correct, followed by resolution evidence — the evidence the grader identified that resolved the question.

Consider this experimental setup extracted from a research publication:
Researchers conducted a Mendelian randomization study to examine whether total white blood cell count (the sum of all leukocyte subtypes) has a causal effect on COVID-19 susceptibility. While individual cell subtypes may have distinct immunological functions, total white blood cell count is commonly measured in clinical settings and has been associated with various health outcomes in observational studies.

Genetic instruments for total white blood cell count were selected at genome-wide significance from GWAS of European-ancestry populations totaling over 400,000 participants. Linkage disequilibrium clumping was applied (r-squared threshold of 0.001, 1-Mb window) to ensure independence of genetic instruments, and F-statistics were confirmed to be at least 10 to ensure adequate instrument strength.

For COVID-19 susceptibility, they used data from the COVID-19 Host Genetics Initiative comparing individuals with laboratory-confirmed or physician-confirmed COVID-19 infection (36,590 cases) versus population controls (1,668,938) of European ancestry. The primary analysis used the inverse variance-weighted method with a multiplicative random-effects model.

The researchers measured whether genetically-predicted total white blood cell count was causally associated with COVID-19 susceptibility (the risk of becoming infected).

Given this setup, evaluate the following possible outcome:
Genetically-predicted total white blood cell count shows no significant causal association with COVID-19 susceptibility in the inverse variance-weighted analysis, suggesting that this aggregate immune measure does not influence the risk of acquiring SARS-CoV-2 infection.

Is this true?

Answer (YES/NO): YES